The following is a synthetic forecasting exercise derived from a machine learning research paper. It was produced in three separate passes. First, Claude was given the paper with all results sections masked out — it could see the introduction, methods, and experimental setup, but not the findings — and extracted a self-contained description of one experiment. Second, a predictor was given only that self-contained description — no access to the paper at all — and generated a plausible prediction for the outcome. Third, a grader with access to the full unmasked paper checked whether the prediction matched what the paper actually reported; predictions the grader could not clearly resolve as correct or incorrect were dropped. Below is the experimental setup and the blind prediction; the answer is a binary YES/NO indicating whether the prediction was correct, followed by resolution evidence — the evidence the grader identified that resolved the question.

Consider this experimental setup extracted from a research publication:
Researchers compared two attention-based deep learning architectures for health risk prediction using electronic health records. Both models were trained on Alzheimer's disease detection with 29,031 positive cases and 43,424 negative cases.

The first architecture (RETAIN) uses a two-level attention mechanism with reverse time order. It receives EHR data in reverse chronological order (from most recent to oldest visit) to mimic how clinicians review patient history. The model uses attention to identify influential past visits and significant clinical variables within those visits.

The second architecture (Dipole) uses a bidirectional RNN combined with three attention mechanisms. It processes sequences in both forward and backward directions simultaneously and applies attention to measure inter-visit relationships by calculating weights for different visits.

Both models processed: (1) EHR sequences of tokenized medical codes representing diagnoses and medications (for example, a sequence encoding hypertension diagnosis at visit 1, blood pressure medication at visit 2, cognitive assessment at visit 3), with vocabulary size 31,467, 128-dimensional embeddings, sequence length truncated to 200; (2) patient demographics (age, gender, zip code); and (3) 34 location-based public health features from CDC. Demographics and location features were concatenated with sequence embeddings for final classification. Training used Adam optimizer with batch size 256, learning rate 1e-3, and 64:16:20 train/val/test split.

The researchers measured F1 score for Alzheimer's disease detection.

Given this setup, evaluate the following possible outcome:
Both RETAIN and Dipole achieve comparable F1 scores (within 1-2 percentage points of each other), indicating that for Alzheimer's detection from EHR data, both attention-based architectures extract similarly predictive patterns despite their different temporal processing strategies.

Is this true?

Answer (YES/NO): YES